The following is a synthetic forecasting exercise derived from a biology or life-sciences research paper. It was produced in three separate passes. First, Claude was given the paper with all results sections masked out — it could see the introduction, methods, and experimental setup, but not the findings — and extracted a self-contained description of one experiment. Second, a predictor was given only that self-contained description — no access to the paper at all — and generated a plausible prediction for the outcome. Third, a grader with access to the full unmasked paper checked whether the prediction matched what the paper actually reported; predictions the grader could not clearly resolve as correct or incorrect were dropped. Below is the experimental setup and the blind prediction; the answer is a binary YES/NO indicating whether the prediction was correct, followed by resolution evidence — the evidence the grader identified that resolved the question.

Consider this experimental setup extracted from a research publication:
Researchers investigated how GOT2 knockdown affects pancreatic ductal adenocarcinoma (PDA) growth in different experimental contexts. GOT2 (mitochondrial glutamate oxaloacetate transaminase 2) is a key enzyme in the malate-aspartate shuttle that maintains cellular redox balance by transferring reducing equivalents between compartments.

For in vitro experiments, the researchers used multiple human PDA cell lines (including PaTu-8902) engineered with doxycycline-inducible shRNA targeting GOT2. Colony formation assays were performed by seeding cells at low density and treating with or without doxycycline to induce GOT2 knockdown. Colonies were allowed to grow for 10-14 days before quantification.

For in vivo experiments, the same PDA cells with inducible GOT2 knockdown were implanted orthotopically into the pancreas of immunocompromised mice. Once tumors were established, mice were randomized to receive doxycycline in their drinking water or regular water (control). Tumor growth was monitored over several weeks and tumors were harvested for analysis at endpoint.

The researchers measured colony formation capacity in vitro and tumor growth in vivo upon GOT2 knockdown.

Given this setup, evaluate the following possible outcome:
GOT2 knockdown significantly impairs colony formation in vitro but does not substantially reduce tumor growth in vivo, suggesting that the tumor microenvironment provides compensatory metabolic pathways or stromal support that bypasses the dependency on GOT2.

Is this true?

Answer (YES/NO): YES